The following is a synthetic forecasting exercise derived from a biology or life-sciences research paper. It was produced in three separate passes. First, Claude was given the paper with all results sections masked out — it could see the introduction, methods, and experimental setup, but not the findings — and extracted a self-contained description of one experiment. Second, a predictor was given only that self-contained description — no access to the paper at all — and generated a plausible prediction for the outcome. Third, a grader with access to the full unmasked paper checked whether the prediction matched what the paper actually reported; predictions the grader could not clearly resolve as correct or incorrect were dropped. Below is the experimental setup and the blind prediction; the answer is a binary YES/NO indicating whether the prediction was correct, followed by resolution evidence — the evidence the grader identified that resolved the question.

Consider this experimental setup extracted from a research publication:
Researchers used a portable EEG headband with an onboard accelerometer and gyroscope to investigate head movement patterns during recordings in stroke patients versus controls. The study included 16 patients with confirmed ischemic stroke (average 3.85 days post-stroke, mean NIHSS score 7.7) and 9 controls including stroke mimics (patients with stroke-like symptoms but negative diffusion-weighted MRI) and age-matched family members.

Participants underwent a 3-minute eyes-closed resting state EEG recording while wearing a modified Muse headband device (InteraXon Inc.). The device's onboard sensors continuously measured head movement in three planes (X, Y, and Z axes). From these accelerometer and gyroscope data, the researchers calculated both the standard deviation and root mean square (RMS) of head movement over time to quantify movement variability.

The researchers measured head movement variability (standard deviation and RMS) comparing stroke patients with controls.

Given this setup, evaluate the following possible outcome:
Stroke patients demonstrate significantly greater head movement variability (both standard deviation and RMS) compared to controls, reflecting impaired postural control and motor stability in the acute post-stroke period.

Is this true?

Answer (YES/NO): NO